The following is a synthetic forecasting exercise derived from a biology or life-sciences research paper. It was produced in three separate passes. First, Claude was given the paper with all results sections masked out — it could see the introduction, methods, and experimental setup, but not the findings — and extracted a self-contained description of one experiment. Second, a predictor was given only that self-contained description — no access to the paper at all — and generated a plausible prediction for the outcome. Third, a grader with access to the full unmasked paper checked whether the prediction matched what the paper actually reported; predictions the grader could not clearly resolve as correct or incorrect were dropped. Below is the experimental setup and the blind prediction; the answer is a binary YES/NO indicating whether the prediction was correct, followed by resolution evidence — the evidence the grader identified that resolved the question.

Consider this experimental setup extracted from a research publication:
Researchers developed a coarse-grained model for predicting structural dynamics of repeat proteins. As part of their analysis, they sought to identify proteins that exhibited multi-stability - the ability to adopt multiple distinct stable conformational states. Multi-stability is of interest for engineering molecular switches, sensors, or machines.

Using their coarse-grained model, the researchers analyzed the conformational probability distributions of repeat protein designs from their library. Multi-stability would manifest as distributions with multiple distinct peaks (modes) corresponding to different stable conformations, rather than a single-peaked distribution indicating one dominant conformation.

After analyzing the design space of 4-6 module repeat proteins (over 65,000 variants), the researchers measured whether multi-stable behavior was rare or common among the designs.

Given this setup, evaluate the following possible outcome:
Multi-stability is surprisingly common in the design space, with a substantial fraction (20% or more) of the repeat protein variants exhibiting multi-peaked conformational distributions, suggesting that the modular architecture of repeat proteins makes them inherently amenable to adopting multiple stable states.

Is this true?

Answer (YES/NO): NO